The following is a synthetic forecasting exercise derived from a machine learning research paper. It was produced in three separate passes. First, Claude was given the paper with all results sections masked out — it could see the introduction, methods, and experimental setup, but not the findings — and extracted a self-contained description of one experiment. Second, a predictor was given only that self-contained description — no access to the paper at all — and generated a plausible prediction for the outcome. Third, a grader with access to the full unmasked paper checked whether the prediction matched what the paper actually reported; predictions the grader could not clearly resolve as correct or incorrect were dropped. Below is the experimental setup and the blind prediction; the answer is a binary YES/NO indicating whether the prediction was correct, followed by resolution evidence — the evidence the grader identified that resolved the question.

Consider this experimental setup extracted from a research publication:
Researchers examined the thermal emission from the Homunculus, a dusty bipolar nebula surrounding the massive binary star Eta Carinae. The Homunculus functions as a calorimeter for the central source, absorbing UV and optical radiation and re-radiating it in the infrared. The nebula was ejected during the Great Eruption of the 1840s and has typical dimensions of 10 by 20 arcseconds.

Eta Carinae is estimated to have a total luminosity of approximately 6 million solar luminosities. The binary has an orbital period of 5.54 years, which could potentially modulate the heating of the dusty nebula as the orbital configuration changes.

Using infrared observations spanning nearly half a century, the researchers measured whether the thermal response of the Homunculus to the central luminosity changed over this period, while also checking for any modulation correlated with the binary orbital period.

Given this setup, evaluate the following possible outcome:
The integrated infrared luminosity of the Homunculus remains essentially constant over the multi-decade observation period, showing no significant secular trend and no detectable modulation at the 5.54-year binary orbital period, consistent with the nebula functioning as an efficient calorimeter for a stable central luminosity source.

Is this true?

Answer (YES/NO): NO